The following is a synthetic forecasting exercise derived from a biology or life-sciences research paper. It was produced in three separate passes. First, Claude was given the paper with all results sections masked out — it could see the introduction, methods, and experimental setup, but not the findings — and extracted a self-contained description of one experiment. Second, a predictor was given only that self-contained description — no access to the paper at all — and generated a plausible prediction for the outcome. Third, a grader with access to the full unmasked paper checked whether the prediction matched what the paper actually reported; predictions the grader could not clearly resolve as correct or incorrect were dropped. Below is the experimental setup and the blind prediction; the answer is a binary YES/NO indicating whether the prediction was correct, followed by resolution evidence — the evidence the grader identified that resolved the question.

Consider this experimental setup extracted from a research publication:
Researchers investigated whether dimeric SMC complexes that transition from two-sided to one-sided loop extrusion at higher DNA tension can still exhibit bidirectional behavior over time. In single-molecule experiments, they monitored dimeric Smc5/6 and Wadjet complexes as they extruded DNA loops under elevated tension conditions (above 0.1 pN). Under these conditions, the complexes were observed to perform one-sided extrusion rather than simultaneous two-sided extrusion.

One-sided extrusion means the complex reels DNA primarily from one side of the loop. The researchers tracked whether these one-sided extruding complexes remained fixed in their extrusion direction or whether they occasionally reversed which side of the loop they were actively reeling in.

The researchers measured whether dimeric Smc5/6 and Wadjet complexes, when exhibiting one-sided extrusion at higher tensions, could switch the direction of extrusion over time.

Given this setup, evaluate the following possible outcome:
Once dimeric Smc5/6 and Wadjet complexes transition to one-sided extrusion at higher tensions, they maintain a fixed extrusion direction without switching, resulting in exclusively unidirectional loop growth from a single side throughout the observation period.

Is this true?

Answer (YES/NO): NO